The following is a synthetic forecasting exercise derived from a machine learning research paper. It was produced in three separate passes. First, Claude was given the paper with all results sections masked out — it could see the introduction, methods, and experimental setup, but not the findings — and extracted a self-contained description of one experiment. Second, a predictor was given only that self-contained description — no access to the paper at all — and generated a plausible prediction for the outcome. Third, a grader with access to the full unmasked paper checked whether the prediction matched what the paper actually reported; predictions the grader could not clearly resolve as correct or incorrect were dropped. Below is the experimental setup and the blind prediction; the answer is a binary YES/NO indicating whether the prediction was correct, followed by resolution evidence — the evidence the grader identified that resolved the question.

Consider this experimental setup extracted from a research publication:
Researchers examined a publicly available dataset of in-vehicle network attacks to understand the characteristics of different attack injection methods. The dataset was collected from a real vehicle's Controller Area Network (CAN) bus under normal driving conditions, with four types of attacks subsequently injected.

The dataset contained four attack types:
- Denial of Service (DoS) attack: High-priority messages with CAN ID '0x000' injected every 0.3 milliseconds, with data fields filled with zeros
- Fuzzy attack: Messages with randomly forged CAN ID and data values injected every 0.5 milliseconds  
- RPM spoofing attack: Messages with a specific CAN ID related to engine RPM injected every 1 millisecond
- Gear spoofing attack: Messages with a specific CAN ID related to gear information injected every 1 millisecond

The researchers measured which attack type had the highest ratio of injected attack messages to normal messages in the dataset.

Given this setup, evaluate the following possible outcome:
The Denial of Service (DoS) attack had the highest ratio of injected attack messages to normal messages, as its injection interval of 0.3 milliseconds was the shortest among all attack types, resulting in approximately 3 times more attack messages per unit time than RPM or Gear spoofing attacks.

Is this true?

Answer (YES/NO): NO